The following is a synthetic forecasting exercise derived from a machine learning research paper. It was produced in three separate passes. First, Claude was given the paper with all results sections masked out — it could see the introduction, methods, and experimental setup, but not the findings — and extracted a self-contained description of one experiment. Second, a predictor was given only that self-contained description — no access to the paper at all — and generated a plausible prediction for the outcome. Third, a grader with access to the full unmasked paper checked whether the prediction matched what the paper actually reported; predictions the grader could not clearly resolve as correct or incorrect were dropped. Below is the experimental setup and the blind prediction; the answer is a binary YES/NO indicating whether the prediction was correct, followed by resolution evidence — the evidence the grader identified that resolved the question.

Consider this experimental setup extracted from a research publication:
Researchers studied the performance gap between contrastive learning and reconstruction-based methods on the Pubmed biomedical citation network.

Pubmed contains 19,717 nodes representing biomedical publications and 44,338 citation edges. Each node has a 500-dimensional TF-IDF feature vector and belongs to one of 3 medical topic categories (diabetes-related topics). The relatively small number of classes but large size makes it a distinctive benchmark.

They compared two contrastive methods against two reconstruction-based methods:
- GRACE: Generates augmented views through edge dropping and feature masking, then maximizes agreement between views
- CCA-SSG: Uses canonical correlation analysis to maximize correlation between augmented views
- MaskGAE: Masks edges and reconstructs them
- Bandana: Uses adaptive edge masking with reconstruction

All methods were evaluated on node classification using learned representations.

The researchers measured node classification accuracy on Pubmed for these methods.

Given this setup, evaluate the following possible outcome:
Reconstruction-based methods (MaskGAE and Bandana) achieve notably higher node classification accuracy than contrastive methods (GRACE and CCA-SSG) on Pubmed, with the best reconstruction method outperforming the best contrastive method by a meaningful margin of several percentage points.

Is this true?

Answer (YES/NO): NO